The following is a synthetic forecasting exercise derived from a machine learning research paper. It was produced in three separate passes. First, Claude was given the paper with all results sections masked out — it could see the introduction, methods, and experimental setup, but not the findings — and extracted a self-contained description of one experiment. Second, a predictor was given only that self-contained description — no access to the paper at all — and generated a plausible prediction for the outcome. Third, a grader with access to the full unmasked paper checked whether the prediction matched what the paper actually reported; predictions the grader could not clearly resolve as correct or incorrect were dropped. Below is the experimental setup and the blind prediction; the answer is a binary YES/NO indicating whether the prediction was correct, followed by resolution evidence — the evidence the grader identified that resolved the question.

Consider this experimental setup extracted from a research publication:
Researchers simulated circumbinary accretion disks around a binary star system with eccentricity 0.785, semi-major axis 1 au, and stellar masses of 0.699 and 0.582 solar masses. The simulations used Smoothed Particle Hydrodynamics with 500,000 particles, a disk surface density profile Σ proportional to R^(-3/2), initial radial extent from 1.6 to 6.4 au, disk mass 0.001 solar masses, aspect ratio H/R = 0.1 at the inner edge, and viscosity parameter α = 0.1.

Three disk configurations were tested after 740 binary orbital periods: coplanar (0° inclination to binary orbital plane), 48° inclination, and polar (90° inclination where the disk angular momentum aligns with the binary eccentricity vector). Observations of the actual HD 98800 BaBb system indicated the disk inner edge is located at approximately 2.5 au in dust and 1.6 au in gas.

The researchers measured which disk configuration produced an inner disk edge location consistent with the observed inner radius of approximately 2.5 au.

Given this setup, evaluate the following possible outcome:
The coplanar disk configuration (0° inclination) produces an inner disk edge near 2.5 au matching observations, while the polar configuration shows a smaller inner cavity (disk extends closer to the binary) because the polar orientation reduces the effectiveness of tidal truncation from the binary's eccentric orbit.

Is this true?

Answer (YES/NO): YES